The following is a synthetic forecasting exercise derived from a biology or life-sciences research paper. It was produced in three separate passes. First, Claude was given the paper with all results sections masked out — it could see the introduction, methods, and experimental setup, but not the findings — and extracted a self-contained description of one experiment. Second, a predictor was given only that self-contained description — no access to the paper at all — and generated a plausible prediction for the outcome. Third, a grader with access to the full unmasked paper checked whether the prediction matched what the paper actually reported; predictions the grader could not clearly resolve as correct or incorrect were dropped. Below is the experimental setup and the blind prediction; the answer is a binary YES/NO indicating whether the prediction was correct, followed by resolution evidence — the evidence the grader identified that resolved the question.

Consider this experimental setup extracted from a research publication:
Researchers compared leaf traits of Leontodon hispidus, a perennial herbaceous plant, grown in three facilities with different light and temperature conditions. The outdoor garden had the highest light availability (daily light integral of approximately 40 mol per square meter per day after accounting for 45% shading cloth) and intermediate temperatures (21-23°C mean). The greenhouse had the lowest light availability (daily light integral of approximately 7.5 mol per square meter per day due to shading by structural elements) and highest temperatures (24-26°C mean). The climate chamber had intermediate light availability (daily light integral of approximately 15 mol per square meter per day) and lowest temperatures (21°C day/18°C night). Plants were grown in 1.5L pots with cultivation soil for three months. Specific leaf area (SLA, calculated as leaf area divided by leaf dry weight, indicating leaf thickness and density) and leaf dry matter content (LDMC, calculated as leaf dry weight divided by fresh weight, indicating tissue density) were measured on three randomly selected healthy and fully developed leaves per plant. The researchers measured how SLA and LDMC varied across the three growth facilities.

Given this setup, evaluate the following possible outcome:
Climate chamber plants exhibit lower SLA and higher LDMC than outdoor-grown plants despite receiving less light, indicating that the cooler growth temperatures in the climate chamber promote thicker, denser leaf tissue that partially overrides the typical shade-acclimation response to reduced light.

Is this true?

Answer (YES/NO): NO